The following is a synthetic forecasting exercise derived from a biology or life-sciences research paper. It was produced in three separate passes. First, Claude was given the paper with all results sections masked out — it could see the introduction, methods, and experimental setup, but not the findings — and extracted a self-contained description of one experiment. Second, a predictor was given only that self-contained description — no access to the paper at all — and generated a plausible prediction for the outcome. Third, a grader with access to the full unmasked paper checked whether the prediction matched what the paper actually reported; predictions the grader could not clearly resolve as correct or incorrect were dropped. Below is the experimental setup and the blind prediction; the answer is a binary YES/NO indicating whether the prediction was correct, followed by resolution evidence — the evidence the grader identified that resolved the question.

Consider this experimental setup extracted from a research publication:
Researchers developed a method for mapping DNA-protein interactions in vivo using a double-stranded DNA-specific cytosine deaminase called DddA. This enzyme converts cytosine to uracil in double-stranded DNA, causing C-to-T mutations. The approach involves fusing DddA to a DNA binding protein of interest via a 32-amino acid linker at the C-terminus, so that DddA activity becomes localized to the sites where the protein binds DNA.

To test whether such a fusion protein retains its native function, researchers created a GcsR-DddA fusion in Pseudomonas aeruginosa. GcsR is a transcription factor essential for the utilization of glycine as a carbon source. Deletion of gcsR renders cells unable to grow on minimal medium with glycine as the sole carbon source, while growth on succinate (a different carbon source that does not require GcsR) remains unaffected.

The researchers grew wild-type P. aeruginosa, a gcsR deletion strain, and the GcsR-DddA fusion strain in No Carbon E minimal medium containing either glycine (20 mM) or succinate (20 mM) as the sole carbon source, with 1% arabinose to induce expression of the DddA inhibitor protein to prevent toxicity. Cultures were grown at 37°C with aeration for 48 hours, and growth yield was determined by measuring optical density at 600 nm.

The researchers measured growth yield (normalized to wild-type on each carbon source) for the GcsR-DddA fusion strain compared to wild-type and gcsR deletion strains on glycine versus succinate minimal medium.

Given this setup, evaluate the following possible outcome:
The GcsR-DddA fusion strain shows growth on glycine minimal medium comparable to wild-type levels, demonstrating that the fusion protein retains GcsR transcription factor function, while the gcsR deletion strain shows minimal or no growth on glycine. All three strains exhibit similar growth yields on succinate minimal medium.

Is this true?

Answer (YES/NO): YES